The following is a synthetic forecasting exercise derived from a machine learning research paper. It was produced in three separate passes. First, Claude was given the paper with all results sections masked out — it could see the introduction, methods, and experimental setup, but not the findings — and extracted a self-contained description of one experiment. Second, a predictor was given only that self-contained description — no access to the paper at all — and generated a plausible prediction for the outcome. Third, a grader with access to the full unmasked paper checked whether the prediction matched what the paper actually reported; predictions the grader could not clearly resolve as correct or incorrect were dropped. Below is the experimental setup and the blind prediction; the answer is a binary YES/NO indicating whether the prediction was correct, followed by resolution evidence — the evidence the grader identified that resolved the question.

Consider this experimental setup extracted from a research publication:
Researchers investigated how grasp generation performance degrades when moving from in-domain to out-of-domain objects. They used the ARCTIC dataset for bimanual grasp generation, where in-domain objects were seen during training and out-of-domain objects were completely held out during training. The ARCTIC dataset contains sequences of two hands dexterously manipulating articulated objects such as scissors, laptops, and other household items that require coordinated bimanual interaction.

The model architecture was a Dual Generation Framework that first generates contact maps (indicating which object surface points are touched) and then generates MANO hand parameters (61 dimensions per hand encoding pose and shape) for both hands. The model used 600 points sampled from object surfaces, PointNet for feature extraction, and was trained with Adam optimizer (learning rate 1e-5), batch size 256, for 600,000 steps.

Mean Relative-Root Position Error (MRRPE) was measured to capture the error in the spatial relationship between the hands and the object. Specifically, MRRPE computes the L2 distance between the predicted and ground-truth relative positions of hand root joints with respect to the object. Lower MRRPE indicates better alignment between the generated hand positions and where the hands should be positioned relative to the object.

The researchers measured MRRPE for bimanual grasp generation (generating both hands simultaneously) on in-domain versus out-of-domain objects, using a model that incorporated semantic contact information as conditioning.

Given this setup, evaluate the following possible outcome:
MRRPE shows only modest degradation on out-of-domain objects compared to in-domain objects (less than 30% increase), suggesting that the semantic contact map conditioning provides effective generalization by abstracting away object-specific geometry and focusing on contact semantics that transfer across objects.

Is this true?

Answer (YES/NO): NO